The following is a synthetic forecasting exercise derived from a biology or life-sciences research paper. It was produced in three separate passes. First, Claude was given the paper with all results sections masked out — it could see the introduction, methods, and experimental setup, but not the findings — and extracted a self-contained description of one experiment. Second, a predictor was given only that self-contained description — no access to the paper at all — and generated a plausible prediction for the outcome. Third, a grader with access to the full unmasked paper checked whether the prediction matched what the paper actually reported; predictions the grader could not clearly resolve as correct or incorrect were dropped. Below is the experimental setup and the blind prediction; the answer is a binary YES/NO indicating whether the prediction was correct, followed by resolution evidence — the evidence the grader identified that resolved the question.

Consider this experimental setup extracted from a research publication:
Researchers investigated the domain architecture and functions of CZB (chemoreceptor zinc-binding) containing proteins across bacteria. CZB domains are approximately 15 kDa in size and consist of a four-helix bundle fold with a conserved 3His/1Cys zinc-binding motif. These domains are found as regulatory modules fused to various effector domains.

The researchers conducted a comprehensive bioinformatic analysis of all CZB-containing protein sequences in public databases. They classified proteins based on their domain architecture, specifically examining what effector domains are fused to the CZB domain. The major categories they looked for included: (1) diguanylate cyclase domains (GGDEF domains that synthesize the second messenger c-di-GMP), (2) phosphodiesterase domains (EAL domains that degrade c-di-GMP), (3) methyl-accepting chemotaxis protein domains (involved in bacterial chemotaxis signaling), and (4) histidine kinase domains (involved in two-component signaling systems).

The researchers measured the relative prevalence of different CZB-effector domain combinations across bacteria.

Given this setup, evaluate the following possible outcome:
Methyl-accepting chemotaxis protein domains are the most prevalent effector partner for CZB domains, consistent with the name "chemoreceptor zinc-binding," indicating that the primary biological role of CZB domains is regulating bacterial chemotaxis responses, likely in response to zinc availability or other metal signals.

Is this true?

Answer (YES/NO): NO